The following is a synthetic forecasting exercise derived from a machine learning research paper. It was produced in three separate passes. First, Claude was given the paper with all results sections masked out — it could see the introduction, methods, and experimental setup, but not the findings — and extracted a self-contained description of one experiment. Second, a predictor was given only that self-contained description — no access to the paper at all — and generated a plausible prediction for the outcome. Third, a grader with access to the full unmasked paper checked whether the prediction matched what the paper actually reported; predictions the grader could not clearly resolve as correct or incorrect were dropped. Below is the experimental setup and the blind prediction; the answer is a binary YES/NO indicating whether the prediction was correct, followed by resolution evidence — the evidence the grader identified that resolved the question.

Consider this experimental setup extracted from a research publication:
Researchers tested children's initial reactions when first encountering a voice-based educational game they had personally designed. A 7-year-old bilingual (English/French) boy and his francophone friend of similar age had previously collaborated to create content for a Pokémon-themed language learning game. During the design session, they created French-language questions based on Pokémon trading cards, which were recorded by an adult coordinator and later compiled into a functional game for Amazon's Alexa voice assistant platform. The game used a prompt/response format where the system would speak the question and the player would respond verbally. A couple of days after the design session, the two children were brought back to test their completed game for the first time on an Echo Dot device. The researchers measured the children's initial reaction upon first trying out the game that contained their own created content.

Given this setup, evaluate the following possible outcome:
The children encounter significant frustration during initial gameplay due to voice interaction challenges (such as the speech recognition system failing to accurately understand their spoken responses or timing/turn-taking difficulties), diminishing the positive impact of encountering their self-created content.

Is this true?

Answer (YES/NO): NO